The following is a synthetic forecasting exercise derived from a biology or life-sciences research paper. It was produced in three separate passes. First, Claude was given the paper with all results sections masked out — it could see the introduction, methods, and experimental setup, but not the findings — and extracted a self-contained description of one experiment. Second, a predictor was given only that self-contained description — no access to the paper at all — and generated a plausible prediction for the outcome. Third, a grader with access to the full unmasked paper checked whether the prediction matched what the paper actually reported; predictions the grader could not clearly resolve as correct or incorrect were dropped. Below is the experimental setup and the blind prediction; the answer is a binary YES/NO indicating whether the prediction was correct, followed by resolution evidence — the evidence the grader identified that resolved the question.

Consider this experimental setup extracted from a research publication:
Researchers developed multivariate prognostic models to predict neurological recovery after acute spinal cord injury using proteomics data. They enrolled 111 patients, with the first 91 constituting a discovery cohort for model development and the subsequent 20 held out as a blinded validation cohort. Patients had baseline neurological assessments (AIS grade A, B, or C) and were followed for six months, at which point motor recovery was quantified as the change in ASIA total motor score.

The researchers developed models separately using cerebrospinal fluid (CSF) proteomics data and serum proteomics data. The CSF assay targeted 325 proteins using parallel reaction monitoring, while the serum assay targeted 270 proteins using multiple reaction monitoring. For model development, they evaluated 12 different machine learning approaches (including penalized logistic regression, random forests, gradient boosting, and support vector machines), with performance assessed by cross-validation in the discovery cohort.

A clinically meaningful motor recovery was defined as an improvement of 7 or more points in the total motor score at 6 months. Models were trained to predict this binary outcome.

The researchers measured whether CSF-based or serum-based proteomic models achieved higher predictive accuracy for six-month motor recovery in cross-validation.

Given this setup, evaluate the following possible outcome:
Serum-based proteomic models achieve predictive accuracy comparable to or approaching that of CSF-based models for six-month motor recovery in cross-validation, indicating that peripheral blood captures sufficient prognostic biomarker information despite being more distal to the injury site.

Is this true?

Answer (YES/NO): YES